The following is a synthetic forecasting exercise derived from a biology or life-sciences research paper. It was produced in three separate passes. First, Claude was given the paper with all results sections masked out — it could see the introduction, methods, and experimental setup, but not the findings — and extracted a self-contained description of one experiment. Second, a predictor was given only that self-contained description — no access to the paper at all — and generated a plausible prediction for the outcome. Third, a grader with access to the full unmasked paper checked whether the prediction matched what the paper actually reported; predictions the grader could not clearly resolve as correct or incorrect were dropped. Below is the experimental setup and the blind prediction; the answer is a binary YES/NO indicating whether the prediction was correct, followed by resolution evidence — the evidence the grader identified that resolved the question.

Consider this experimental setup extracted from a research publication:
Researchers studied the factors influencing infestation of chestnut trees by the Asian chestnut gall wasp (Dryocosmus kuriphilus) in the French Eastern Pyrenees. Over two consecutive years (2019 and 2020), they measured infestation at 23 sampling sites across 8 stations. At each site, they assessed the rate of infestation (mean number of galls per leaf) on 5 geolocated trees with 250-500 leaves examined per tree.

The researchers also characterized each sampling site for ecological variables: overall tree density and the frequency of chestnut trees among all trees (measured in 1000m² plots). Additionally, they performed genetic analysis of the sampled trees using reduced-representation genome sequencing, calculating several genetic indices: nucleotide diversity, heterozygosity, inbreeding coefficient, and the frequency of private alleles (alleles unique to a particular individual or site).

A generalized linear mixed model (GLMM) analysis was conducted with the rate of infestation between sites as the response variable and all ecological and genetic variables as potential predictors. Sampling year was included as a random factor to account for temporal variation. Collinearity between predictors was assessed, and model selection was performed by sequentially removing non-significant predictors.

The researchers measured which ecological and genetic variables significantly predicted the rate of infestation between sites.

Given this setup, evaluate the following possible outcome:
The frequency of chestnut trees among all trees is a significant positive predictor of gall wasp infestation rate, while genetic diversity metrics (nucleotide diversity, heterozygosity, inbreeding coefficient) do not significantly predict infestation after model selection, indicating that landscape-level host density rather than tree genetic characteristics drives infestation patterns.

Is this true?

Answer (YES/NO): YES